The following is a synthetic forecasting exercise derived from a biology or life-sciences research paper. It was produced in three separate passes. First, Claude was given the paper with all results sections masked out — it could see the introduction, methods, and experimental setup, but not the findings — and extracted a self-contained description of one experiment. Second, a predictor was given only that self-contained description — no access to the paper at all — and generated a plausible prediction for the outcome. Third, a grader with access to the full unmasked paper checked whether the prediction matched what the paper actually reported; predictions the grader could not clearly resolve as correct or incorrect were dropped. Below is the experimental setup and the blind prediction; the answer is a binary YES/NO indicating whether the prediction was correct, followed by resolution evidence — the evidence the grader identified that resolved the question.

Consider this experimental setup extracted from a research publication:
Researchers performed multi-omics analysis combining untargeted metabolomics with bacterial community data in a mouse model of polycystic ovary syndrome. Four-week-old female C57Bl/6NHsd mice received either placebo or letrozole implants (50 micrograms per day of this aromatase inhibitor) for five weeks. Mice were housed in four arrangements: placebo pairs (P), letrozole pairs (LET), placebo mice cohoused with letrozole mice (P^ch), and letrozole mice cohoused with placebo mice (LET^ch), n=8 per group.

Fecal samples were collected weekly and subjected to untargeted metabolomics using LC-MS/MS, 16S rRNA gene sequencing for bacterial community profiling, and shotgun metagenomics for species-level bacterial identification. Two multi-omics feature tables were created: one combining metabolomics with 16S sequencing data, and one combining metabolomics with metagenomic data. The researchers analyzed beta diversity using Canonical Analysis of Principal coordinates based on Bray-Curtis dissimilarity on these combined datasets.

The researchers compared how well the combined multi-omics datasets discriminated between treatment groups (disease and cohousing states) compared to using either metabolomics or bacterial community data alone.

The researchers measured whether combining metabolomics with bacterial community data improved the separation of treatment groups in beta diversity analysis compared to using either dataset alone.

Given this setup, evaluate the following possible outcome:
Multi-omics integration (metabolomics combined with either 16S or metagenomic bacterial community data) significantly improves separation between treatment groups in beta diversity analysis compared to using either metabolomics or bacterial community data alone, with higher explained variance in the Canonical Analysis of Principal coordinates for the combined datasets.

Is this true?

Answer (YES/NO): NO